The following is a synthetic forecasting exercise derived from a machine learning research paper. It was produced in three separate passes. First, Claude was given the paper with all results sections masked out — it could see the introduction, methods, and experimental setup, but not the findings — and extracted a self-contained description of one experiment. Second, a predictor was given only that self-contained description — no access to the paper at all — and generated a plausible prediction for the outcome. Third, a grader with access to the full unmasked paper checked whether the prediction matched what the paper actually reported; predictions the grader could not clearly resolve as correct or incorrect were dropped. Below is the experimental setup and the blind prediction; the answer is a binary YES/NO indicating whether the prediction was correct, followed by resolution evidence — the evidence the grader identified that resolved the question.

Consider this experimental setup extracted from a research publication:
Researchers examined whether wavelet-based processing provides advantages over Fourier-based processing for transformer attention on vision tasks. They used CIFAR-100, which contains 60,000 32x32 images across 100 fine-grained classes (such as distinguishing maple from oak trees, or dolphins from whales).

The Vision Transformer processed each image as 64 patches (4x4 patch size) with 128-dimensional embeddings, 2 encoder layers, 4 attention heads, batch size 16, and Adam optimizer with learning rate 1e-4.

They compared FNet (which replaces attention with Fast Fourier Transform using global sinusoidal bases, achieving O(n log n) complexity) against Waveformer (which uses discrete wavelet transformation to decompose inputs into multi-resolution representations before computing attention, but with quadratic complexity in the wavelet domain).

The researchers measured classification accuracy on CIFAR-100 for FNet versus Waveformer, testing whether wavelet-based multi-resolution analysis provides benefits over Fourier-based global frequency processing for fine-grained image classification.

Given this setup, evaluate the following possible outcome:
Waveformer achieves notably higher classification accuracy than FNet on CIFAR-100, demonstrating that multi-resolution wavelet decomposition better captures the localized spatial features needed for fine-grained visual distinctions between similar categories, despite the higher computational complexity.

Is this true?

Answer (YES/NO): YES